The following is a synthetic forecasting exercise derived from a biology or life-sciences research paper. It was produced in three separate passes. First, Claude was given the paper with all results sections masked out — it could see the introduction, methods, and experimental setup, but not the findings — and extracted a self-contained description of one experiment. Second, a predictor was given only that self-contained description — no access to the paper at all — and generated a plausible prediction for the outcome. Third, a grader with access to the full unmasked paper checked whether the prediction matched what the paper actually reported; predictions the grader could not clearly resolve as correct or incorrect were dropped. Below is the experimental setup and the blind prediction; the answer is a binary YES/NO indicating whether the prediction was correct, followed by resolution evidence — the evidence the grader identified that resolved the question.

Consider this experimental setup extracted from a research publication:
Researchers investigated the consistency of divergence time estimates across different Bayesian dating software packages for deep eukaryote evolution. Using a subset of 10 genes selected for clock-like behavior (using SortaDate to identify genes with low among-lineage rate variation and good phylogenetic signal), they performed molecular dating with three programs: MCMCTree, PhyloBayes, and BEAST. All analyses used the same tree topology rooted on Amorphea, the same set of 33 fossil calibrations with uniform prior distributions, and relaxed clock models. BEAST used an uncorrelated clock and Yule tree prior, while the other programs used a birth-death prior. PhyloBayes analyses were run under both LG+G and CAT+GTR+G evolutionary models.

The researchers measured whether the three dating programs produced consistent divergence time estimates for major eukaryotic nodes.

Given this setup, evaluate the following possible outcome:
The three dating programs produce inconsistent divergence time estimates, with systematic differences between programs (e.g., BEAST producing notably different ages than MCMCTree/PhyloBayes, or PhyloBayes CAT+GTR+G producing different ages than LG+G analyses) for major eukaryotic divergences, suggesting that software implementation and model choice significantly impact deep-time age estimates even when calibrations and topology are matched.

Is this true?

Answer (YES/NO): NO